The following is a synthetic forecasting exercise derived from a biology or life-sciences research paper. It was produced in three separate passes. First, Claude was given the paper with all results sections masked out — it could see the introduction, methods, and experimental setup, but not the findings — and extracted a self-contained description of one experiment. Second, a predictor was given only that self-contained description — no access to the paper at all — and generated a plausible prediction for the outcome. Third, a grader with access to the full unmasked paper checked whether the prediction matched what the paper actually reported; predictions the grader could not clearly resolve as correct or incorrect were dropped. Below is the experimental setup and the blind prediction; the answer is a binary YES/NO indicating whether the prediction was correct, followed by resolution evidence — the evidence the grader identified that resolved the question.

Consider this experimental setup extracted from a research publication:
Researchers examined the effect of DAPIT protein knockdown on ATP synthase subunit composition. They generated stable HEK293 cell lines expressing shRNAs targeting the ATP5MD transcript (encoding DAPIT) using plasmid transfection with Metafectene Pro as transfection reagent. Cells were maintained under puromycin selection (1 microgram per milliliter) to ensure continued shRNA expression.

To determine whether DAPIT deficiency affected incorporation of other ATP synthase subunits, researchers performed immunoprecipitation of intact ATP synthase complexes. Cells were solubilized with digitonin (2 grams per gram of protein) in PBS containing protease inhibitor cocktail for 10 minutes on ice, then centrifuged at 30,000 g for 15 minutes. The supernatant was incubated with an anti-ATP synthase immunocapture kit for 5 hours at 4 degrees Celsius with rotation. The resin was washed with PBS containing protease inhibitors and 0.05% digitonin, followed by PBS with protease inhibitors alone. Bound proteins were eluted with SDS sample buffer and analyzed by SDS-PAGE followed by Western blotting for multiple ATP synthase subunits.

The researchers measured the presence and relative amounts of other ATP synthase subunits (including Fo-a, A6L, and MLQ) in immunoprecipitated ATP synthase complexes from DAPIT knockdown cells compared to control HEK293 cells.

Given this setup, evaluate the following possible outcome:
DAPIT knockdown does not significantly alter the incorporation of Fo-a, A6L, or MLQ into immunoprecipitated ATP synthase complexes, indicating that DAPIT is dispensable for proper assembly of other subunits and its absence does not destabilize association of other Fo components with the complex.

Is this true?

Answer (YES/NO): YES